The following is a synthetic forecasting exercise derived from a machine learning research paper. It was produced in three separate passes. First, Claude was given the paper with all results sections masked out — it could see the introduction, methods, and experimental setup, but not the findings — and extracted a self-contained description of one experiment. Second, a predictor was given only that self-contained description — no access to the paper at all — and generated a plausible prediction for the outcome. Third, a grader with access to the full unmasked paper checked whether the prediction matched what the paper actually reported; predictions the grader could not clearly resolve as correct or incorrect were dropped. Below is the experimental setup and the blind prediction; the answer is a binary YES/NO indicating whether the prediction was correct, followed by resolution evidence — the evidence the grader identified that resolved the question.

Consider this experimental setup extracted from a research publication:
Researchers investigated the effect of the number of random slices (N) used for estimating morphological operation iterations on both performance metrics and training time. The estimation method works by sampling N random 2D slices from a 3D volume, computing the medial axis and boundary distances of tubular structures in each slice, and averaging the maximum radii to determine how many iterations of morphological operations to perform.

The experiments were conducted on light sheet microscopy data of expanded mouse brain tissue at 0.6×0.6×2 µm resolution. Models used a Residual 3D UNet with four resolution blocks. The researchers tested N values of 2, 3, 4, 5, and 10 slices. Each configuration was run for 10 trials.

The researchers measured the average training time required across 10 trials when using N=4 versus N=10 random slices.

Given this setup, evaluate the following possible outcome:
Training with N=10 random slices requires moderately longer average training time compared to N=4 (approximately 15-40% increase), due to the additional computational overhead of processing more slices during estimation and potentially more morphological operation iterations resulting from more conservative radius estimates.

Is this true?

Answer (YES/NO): YES